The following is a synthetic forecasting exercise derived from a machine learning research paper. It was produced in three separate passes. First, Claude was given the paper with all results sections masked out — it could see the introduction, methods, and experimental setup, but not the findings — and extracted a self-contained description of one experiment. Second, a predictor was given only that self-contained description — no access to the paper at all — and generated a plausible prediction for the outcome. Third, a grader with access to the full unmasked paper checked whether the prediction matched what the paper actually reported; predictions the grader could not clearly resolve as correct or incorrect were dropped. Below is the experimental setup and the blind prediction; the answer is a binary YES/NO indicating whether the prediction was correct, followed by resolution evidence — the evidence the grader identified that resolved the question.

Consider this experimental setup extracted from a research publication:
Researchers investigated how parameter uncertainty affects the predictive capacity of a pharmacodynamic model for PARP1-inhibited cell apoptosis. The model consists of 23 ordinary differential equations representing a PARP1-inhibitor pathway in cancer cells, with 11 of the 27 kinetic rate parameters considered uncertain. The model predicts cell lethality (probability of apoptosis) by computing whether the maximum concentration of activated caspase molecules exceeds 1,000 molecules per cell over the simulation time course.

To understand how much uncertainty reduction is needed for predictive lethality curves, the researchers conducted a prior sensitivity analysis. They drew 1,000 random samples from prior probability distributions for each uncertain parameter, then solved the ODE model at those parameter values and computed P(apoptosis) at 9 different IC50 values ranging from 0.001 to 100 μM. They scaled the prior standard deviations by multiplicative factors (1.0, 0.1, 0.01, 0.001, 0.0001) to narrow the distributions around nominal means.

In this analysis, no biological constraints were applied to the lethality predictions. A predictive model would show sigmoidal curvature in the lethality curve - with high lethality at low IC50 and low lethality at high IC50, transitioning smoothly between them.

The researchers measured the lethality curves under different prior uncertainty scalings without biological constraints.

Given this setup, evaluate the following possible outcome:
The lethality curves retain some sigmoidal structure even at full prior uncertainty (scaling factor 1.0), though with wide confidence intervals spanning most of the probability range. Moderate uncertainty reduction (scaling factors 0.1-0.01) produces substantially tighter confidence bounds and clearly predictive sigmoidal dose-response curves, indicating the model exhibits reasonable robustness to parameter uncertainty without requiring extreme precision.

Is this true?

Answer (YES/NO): NO